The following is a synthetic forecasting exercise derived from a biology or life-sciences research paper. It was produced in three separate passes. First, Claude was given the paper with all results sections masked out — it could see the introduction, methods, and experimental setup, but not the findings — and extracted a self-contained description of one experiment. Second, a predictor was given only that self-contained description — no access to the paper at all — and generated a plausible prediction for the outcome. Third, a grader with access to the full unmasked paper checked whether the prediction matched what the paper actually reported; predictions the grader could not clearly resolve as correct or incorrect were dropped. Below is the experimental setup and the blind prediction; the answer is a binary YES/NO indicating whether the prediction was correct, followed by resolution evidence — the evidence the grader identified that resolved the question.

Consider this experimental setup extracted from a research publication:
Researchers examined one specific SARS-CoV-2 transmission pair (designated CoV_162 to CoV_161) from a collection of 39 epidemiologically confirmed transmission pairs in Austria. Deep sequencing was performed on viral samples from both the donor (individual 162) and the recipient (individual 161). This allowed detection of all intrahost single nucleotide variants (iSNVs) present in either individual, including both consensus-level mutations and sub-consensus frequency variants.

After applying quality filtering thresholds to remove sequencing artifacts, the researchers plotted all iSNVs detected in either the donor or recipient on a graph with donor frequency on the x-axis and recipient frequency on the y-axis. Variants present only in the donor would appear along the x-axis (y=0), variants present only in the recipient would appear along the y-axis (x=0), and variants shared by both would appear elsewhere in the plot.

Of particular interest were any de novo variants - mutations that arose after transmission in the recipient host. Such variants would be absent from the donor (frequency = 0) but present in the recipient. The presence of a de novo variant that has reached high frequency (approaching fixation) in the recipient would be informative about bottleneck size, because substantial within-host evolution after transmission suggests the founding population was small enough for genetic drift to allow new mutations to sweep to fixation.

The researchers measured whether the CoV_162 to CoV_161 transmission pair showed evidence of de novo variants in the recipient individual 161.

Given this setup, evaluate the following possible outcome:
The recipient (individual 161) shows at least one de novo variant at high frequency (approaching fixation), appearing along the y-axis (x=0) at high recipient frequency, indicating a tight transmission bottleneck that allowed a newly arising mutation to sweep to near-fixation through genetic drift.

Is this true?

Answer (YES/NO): YES